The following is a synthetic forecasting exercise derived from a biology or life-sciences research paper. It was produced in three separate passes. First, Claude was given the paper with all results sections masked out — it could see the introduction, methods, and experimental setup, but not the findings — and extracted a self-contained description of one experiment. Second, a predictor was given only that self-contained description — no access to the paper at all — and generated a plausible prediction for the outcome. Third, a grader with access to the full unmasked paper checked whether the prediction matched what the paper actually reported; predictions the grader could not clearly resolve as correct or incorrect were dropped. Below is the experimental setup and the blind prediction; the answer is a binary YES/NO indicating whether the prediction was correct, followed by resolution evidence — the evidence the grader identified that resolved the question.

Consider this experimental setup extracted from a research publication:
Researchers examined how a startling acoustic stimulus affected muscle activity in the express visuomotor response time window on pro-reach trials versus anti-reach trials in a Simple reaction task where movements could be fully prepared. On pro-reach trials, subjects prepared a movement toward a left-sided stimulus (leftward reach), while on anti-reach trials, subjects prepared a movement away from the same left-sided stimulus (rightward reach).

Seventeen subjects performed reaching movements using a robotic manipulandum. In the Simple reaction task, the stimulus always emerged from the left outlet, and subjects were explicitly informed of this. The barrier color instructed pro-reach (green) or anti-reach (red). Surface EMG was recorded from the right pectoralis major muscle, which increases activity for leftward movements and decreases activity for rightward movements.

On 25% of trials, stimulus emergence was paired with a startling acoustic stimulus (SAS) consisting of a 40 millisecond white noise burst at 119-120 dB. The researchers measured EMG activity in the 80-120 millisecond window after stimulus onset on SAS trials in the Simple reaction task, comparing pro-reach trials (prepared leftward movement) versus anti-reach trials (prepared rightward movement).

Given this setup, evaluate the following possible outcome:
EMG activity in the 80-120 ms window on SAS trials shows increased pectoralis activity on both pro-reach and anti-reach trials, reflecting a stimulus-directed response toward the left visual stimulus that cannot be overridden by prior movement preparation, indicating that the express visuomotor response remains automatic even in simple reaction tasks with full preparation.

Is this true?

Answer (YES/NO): NO